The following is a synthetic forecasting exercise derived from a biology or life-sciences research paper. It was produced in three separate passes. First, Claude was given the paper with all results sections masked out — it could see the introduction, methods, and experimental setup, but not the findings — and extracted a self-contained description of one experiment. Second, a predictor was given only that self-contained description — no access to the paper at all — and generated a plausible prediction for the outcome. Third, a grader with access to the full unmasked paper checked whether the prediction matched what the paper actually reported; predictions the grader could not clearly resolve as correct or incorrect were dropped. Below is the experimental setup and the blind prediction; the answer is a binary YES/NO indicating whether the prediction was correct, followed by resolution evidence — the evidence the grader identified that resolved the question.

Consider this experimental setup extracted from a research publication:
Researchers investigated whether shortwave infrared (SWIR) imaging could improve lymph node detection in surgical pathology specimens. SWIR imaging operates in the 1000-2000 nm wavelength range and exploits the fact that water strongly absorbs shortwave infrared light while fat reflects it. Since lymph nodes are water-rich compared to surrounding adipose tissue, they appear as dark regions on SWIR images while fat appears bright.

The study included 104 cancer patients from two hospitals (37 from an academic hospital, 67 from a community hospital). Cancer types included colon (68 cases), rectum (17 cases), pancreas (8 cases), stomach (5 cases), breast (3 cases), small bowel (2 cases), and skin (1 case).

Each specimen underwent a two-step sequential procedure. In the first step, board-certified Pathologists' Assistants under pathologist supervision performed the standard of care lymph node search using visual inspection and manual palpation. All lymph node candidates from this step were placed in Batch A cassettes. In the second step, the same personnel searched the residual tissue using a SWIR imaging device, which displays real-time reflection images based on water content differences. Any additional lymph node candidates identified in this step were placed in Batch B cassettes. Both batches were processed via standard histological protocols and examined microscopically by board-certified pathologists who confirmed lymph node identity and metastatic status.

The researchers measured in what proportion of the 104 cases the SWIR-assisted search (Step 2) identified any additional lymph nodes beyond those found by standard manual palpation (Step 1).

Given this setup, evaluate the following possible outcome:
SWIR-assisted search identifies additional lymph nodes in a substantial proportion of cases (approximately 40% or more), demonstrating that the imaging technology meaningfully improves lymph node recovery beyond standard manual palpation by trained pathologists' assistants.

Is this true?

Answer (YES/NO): YES